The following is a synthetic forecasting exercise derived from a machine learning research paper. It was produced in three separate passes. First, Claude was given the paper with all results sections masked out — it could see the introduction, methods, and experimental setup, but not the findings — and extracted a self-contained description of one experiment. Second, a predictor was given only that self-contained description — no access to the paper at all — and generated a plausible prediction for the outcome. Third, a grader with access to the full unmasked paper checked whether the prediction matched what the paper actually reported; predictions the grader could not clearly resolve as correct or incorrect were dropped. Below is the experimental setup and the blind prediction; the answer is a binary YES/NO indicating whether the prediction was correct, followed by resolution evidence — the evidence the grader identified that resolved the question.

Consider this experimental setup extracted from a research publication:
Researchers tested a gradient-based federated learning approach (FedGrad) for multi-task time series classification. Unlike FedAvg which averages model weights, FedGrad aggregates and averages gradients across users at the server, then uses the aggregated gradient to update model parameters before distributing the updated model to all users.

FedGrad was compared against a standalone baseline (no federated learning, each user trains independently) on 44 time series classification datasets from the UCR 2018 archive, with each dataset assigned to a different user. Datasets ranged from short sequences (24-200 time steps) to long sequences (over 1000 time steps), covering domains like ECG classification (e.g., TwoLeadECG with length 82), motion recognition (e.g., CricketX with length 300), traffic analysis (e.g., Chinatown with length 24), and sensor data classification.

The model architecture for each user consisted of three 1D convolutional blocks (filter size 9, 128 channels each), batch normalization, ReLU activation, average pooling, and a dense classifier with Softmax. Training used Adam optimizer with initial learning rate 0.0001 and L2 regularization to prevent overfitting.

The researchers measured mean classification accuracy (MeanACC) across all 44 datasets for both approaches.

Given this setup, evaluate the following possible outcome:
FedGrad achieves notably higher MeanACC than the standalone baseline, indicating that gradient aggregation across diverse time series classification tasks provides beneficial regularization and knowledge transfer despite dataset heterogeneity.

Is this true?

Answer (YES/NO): NO